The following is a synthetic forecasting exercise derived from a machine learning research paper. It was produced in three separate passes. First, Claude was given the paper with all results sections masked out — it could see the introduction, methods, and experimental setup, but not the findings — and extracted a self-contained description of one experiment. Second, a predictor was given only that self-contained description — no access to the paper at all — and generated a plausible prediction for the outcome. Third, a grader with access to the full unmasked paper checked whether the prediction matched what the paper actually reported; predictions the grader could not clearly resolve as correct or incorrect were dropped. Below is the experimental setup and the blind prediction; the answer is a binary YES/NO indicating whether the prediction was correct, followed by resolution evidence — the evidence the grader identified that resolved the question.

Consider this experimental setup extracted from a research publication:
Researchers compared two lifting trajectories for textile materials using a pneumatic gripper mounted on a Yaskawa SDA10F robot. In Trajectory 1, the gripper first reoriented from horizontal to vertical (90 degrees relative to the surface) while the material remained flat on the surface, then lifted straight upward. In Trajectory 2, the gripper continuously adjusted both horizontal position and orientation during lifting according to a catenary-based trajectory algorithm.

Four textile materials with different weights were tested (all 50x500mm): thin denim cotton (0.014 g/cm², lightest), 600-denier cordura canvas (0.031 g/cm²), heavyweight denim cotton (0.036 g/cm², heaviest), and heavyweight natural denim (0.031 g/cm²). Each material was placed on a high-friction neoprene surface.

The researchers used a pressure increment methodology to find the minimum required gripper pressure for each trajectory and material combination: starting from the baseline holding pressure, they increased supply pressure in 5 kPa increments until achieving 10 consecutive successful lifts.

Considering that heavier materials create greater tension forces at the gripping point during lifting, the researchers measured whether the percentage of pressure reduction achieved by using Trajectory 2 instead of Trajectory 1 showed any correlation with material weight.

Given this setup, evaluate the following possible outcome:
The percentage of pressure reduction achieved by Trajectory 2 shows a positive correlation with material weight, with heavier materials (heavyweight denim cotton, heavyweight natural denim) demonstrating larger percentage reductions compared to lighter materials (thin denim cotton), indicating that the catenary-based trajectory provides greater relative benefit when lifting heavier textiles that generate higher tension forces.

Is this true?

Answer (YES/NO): NO